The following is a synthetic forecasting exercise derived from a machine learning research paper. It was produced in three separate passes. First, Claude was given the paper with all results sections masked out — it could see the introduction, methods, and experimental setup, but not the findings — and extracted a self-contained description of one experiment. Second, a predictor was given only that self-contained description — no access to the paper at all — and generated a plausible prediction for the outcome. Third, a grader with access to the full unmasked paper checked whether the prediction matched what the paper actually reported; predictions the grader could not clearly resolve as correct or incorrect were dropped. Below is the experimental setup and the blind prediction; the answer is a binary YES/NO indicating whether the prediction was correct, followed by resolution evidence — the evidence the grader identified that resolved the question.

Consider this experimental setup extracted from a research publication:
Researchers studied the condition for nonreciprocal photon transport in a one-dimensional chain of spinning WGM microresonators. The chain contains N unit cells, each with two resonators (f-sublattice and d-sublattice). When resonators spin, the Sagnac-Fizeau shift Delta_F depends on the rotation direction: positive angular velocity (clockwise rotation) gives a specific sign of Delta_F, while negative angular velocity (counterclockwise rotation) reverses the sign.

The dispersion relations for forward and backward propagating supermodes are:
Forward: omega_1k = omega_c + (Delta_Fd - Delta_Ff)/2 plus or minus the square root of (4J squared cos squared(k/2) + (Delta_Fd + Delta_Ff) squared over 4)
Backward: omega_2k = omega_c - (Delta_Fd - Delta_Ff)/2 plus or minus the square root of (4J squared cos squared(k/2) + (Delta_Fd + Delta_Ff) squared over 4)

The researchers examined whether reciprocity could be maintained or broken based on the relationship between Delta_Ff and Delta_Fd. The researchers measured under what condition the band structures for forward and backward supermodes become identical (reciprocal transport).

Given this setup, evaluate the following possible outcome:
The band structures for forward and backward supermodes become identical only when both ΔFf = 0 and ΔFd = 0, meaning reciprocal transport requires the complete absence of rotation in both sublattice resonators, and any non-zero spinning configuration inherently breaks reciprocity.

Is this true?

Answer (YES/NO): NO